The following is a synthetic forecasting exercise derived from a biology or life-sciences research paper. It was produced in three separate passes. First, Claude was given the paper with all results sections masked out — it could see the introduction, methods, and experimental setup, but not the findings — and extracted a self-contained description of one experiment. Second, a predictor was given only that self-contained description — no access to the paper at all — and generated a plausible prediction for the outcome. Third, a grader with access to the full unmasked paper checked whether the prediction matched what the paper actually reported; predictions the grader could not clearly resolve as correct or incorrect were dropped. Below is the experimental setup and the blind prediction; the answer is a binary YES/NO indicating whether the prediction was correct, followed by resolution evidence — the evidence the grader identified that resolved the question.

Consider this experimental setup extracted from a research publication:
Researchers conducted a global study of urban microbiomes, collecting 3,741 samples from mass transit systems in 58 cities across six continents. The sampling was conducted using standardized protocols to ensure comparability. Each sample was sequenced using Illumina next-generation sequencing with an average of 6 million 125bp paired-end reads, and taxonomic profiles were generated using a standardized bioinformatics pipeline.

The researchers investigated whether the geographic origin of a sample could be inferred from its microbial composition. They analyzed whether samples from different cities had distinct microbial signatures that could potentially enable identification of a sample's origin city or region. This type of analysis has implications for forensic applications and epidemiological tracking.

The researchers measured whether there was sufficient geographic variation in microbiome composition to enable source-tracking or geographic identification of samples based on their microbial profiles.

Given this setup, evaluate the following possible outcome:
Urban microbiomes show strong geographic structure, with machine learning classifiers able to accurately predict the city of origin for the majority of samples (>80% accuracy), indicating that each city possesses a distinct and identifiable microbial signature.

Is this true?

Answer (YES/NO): YES